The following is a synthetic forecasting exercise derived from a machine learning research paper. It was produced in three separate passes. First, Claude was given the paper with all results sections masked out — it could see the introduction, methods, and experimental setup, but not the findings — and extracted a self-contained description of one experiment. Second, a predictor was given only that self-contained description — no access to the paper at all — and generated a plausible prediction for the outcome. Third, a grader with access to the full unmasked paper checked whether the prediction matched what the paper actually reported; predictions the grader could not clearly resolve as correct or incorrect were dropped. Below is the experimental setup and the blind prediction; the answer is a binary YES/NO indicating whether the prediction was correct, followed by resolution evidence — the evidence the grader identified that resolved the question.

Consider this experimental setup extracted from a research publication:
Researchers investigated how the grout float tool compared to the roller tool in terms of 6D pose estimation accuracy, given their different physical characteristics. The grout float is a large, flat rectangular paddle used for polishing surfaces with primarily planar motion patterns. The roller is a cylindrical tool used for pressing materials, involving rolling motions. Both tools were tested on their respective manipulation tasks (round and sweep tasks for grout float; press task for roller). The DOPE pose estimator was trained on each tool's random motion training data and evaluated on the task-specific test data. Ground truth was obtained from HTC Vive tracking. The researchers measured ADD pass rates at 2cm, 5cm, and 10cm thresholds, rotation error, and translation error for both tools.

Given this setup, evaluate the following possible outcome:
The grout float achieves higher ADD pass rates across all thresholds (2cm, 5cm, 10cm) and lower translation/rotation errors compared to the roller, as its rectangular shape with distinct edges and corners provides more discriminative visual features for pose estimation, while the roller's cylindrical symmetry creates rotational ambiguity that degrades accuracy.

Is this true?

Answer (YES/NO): YES